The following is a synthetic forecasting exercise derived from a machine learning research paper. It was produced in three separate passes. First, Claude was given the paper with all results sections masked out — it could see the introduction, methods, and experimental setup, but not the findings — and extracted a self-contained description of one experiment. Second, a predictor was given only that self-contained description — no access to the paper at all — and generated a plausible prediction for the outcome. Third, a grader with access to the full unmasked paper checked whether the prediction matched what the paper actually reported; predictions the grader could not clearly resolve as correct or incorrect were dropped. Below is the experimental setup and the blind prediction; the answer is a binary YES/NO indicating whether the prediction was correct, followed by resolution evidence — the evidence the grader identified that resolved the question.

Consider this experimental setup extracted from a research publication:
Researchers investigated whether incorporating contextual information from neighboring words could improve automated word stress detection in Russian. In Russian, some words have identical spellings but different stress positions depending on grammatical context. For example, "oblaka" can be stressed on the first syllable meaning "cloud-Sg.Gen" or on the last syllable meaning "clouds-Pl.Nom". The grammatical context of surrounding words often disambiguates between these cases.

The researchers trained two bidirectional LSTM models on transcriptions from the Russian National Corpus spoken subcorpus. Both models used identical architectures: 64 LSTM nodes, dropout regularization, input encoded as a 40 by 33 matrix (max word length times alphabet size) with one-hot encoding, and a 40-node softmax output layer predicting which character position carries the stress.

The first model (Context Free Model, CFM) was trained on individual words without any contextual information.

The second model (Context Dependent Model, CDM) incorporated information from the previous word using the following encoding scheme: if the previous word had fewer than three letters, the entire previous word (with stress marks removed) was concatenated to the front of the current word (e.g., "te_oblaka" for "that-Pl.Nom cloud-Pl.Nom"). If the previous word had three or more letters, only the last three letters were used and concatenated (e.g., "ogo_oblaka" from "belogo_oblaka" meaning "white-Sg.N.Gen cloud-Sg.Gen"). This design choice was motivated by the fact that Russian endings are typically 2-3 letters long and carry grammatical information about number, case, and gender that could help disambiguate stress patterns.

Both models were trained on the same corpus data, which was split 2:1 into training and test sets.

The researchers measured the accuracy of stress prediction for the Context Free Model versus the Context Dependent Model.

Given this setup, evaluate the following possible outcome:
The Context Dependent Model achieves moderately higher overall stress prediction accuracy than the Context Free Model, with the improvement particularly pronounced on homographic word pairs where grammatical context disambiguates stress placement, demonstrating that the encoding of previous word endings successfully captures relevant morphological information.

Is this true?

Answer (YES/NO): NO